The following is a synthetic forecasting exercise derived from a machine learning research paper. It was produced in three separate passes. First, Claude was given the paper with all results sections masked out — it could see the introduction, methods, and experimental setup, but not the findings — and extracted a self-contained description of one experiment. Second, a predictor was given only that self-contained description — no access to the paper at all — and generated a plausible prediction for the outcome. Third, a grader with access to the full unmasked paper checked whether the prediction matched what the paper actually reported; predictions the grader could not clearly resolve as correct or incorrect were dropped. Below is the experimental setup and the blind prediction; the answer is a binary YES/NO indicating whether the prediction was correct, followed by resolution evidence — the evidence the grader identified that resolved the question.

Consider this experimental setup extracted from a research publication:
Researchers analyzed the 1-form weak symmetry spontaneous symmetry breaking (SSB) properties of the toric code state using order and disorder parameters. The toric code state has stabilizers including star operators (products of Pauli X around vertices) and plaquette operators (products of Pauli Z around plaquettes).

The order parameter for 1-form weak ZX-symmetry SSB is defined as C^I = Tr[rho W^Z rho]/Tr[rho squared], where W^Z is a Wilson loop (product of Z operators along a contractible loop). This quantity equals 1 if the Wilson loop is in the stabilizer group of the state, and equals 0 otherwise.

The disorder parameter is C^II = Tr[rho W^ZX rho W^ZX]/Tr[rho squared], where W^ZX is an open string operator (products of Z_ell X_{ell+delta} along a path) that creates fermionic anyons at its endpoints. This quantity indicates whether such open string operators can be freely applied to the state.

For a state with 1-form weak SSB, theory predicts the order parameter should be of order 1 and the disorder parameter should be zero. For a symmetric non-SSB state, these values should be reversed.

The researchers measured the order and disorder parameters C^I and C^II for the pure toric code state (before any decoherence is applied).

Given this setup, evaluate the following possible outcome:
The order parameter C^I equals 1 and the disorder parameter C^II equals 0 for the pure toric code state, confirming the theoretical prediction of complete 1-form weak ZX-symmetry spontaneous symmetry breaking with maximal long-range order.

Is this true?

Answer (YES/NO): YES